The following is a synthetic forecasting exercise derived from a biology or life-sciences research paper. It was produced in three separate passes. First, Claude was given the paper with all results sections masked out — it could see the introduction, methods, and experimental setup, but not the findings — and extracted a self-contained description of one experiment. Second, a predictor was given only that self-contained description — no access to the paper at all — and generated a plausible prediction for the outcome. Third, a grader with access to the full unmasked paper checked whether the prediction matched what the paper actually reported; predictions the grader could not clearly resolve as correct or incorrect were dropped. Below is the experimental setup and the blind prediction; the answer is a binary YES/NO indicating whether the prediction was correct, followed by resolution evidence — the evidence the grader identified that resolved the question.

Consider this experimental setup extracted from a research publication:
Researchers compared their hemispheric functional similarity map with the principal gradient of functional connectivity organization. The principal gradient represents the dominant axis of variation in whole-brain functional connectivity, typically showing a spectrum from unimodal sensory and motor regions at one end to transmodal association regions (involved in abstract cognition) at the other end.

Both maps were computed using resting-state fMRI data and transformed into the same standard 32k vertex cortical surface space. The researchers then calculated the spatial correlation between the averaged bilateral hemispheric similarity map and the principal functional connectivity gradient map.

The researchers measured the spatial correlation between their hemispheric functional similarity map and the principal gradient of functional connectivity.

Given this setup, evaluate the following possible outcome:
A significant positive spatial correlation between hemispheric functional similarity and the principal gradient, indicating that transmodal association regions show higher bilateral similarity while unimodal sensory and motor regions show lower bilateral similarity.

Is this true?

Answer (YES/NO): NO